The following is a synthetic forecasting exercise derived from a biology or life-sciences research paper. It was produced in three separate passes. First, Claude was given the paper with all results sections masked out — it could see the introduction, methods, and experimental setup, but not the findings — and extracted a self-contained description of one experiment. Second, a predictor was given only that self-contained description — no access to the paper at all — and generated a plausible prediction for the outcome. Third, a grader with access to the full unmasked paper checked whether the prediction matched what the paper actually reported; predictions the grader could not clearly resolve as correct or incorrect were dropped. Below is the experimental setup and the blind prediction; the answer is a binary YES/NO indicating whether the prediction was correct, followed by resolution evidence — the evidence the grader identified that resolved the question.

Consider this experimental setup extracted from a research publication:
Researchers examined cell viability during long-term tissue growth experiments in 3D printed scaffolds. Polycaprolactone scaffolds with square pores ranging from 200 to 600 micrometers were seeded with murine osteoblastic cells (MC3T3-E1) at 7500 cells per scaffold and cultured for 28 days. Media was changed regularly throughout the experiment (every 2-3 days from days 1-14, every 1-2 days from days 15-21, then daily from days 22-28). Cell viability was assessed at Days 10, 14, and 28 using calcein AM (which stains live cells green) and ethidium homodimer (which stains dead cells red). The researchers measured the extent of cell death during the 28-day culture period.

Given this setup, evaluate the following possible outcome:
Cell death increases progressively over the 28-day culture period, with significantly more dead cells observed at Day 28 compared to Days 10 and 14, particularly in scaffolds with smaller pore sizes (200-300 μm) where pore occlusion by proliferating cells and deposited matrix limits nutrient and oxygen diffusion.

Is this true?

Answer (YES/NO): NO